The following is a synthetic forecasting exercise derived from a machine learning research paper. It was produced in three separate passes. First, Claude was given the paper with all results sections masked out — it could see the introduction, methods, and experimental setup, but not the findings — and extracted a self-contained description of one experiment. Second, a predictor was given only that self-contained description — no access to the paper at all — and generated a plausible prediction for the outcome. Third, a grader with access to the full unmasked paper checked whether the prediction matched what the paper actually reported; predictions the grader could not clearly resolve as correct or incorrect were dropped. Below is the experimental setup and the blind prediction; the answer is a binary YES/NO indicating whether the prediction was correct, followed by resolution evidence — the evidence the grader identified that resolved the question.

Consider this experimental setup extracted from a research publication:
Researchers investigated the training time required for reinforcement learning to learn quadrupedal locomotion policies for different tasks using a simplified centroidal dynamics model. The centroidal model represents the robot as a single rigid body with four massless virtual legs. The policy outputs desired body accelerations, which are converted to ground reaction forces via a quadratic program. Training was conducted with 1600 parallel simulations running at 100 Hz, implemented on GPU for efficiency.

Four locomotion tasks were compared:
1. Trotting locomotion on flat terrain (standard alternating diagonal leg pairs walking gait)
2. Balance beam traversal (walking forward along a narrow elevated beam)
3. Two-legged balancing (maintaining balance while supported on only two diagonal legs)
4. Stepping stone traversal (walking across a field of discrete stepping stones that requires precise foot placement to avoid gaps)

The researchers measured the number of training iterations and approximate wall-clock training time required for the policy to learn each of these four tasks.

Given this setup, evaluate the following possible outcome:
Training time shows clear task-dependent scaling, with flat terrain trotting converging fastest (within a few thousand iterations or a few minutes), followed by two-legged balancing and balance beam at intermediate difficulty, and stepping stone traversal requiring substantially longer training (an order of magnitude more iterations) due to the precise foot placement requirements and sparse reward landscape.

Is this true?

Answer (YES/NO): NO